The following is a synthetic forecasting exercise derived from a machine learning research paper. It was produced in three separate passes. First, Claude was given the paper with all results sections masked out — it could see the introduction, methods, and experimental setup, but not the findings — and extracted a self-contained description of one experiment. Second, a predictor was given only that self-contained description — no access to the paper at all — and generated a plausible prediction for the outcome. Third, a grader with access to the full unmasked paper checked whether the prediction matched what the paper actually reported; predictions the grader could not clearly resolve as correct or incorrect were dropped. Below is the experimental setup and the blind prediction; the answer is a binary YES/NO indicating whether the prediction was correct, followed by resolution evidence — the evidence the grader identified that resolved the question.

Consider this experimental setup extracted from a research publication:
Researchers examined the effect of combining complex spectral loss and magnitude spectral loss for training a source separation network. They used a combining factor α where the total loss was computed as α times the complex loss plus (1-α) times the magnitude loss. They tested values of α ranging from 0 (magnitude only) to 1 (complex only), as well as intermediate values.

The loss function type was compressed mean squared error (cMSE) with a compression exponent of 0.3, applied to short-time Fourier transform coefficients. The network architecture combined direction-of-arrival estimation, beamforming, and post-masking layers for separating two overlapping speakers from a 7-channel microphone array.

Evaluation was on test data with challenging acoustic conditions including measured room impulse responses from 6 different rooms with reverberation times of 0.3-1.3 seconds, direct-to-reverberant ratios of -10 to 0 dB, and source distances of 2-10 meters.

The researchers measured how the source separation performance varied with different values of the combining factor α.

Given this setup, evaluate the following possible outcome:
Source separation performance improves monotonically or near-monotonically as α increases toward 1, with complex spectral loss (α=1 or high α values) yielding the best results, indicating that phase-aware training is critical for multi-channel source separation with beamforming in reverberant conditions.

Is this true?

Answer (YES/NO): YES